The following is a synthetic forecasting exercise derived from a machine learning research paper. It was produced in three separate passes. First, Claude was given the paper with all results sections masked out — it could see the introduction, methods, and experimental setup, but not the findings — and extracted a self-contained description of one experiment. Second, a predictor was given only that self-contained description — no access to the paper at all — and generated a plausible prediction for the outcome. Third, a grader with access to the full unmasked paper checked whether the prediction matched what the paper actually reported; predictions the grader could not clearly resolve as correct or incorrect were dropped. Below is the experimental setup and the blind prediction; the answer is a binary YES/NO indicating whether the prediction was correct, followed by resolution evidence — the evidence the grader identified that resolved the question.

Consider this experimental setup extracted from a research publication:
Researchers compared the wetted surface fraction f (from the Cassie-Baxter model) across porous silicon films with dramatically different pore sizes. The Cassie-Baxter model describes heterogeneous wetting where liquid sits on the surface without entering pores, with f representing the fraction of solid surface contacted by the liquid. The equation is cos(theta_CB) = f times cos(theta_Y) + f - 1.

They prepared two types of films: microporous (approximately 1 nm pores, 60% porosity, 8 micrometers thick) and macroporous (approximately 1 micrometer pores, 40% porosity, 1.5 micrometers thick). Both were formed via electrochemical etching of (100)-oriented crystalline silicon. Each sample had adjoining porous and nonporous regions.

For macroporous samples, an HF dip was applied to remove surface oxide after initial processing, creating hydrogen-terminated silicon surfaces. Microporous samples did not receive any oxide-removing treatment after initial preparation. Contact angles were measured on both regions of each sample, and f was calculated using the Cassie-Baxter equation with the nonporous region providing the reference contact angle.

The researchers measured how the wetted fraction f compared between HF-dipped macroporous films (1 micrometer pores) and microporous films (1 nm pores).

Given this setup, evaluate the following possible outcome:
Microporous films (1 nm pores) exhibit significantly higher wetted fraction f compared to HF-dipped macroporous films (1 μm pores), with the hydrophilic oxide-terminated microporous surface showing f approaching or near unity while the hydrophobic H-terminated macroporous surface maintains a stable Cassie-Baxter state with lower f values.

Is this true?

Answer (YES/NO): YES